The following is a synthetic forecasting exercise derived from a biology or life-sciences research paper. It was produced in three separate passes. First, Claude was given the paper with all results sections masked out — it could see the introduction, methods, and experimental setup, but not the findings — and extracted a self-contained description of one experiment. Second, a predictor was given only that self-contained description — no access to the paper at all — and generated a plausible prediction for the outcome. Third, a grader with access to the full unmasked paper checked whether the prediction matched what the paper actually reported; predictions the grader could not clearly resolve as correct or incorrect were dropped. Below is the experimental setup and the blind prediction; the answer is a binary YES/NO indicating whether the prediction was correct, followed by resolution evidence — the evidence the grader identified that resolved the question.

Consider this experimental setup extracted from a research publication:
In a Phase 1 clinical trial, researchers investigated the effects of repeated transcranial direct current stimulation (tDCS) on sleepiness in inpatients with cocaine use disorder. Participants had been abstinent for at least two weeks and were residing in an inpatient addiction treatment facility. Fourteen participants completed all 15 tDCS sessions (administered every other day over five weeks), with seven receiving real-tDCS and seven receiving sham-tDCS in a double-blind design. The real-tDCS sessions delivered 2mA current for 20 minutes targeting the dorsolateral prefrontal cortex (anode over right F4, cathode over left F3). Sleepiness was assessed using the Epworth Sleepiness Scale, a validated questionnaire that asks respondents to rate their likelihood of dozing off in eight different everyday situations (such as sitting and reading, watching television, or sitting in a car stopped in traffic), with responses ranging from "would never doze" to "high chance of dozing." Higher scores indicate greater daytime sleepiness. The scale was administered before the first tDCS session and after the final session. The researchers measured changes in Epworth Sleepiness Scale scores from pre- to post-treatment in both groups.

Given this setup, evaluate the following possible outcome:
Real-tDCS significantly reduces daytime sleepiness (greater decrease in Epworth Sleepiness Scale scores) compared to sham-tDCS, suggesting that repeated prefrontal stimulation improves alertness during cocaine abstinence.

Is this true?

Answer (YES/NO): YES